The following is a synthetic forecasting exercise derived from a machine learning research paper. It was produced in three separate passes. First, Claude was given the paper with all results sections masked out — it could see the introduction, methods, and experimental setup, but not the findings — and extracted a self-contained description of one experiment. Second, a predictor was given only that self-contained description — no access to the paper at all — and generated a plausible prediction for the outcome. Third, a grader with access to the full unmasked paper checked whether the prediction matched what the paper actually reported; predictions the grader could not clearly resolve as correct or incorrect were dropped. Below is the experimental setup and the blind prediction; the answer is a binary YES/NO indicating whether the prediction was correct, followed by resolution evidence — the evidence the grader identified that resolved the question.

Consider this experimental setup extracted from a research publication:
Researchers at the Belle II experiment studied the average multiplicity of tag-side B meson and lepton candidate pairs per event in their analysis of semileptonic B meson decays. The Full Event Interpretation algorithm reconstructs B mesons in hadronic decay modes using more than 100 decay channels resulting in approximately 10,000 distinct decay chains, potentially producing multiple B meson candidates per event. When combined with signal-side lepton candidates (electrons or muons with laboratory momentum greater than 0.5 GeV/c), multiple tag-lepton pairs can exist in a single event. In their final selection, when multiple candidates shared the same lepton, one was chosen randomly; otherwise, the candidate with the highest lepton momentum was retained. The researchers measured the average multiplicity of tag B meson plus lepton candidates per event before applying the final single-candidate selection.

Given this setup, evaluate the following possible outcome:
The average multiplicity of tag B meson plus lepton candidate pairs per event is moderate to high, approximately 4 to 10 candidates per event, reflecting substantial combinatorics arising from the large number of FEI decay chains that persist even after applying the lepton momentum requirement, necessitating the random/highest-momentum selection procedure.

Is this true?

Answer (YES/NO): NO